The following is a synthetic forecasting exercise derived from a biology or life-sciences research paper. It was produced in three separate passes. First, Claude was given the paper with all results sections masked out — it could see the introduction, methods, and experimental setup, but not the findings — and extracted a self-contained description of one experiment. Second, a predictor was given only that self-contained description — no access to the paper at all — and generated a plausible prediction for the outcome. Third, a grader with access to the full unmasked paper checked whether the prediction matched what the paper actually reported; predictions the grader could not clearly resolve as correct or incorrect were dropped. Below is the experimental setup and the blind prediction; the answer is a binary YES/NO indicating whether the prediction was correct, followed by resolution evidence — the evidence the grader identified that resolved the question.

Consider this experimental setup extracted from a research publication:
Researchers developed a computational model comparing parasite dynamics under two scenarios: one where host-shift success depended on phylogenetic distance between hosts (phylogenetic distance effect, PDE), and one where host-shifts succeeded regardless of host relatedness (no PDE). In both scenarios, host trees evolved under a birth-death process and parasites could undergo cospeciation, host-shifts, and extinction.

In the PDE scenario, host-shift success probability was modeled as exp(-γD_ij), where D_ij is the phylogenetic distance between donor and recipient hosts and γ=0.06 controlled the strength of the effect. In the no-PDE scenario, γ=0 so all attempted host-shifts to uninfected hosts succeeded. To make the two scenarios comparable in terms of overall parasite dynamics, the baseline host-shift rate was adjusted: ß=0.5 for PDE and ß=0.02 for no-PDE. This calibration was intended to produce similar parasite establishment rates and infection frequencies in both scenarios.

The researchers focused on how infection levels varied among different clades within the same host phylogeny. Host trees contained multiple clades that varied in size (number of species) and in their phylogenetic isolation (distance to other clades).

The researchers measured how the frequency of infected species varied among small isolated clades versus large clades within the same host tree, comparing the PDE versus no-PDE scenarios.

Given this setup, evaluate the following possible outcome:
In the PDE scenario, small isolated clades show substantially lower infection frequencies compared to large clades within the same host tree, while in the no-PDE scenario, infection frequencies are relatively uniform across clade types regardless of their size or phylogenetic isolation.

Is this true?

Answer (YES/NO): YES